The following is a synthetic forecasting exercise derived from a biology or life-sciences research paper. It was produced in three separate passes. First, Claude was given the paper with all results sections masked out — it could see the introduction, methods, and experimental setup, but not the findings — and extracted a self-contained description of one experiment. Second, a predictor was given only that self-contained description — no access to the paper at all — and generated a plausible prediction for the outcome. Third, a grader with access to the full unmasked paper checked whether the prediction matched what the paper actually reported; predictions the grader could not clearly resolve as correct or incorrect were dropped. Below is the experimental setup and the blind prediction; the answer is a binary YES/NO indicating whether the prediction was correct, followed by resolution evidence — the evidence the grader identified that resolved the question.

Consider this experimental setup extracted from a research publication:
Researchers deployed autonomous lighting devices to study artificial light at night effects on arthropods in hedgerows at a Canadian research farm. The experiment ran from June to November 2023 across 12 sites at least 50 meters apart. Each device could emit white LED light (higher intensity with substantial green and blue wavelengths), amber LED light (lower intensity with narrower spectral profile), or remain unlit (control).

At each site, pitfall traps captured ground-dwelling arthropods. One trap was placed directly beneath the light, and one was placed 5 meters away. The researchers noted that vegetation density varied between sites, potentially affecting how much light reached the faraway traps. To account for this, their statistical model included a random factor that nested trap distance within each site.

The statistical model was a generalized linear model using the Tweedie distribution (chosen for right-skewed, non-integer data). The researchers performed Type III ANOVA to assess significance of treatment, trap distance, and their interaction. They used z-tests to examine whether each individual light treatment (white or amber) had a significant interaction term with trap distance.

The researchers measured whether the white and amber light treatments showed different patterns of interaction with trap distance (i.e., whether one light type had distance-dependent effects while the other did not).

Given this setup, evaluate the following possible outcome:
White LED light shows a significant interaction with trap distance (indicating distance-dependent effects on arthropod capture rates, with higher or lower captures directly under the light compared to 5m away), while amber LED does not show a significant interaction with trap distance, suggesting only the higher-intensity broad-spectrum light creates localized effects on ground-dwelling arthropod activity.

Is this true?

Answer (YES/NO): NO